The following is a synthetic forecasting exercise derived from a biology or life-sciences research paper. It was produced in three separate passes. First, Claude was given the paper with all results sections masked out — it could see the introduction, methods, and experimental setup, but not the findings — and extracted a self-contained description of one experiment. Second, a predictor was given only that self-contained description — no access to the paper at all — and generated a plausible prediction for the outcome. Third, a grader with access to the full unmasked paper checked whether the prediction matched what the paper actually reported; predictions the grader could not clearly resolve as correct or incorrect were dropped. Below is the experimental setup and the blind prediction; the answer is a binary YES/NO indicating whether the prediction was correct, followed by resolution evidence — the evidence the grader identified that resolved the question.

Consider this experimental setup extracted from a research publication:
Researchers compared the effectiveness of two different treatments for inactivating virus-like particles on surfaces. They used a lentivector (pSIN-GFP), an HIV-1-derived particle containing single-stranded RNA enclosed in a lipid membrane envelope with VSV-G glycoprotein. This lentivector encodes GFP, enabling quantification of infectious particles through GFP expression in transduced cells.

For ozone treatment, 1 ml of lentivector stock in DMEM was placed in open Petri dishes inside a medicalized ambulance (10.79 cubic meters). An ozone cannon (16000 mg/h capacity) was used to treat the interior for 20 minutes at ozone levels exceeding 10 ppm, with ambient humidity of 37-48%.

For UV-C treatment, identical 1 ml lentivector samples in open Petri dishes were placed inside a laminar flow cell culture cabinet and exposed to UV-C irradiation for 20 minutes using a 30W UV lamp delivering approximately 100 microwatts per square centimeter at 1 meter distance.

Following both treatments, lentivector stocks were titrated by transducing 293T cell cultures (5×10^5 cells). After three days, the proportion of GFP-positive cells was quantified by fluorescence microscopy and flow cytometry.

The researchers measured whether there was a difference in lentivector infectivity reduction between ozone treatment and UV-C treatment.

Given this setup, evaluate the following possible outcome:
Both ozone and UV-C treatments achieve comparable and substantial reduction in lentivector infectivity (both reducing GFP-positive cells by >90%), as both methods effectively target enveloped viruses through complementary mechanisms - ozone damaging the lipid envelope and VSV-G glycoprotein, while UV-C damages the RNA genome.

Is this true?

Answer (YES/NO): NO